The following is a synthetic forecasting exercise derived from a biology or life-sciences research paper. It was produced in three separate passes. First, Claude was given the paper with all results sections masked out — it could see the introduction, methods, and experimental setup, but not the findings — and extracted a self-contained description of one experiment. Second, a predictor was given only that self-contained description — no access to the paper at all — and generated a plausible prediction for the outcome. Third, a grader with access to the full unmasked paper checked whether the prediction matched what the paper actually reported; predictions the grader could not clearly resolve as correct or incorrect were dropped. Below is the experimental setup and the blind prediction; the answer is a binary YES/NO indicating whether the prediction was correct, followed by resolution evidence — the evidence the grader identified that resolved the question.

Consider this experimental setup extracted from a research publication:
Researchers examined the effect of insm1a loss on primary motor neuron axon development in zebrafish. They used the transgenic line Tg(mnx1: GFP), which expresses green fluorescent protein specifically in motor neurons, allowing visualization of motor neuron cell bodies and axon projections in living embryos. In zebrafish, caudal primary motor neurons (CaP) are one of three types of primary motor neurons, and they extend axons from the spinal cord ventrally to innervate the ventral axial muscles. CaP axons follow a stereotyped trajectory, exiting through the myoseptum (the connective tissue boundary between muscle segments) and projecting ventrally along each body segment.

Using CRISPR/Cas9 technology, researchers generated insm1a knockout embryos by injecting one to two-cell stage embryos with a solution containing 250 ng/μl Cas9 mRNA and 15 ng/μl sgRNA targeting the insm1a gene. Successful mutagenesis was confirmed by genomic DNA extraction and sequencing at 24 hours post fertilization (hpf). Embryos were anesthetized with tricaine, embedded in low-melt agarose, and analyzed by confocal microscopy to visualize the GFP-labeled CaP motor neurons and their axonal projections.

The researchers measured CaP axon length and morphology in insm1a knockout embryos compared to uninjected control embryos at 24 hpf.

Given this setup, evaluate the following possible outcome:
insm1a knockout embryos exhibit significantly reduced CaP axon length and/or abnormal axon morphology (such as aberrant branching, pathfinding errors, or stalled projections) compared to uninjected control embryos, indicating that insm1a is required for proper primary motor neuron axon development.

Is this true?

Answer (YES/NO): YES